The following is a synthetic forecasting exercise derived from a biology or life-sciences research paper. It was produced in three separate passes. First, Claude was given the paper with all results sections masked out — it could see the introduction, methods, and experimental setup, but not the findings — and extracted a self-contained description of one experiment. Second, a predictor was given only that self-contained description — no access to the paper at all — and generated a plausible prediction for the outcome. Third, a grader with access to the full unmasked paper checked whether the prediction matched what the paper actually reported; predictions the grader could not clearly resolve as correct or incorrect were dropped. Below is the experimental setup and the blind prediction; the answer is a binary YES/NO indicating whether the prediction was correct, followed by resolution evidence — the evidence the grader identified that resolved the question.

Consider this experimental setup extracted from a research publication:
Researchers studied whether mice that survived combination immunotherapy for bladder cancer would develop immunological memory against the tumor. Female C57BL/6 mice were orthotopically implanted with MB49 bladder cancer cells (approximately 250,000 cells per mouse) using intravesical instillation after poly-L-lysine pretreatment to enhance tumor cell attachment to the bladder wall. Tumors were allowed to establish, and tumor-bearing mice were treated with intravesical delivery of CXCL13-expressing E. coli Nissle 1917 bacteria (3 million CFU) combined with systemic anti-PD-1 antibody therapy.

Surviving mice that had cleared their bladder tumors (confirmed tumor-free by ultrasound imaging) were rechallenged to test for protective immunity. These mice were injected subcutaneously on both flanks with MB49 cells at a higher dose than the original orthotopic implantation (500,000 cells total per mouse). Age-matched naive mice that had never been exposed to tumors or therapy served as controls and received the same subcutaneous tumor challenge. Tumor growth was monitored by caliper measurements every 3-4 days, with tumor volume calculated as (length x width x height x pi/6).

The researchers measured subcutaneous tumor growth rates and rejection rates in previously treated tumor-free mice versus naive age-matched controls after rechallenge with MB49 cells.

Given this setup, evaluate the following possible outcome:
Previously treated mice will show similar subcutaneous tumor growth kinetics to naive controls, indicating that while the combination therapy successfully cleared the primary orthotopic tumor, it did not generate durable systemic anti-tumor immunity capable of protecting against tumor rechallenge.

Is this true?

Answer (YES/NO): NO